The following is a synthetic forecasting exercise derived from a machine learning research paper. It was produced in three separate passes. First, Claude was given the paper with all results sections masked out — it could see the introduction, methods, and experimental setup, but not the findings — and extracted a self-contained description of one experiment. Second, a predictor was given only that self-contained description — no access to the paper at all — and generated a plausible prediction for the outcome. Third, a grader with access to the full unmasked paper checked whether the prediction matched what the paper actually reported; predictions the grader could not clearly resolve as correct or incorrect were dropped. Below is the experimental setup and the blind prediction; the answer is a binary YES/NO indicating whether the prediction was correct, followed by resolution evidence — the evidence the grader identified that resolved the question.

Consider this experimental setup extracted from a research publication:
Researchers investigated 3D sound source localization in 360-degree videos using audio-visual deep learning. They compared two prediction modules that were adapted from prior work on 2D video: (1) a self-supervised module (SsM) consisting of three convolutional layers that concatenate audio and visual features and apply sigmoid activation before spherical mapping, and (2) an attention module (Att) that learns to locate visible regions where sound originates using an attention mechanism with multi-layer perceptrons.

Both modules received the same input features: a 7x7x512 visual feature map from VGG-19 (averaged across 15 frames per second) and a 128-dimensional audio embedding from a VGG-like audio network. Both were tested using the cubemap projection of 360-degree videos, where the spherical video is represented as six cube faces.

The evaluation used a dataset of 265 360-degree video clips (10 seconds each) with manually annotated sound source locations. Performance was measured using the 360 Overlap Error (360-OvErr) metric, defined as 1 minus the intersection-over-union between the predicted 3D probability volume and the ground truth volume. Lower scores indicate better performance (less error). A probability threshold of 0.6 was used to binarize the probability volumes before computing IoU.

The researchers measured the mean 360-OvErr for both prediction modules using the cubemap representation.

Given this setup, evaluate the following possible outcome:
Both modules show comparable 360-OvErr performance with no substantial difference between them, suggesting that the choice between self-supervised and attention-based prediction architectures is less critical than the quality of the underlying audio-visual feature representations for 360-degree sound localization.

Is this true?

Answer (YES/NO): NO